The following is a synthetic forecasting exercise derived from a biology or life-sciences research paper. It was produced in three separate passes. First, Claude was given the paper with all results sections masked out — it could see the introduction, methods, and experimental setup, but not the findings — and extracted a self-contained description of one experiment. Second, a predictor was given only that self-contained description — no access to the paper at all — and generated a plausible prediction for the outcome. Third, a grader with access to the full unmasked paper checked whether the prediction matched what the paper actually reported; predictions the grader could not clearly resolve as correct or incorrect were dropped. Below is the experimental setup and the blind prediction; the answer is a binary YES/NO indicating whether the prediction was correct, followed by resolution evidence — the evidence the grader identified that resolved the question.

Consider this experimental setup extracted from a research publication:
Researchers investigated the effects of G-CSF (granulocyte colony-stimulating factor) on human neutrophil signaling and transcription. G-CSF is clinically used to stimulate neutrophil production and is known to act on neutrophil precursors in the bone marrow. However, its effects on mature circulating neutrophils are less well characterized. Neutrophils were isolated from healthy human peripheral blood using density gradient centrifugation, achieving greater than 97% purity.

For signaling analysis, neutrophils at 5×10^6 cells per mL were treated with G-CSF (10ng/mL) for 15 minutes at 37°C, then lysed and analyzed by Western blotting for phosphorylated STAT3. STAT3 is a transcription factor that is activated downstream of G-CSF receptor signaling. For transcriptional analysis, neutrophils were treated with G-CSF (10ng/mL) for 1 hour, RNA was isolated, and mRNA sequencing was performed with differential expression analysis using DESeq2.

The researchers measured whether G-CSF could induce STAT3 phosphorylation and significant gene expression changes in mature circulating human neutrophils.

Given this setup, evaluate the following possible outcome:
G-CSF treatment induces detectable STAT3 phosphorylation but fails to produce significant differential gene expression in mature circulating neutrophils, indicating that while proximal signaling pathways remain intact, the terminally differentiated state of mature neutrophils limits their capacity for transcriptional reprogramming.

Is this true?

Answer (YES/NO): NO